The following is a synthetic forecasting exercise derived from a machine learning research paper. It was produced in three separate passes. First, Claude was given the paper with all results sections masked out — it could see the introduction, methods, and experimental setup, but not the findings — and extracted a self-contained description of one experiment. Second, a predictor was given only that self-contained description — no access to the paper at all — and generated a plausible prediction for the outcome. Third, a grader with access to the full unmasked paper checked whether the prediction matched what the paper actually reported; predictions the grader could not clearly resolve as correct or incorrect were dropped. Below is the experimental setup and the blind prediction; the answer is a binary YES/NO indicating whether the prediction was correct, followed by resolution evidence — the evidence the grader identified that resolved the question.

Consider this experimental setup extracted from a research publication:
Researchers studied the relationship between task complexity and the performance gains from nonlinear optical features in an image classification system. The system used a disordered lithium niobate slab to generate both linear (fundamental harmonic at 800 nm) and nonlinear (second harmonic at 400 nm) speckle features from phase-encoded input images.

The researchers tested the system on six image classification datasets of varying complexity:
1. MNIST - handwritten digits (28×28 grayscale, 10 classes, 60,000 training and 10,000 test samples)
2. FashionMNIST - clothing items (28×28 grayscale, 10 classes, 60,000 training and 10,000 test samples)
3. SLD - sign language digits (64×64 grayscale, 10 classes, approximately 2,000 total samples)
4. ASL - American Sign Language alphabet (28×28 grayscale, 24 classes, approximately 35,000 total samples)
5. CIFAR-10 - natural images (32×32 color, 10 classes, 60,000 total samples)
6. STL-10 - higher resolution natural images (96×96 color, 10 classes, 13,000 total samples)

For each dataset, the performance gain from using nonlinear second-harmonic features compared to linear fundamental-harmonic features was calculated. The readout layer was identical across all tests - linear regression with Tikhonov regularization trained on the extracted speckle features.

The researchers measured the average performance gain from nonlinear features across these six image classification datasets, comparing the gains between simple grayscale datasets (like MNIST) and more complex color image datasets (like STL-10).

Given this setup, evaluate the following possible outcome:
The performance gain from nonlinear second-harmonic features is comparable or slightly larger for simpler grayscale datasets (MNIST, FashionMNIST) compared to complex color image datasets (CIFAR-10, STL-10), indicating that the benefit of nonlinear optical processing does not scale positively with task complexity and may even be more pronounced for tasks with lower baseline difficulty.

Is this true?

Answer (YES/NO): NO